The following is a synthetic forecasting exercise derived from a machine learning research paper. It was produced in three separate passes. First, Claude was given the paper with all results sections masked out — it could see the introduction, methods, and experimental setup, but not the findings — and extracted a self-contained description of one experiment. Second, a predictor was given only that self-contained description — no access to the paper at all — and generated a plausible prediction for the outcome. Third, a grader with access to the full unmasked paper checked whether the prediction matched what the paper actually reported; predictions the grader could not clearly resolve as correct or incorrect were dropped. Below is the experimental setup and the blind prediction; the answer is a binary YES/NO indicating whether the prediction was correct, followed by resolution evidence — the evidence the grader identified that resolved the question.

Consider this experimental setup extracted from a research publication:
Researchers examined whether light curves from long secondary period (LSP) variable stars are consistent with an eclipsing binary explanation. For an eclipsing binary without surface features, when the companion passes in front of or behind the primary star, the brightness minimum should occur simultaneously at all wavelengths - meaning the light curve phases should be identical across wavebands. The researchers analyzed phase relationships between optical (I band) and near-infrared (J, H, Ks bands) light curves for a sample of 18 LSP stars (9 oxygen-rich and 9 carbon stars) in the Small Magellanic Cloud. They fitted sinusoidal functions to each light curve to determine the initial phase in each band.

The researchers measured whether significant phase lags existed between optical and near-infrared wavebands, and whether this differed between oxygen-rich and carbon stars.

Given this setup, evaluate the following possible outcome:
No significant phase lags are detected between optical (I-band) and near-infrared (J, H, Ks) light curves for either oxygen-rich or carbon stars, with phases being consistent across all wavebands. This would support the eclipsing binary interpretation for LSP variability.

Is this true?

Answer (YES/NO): NO